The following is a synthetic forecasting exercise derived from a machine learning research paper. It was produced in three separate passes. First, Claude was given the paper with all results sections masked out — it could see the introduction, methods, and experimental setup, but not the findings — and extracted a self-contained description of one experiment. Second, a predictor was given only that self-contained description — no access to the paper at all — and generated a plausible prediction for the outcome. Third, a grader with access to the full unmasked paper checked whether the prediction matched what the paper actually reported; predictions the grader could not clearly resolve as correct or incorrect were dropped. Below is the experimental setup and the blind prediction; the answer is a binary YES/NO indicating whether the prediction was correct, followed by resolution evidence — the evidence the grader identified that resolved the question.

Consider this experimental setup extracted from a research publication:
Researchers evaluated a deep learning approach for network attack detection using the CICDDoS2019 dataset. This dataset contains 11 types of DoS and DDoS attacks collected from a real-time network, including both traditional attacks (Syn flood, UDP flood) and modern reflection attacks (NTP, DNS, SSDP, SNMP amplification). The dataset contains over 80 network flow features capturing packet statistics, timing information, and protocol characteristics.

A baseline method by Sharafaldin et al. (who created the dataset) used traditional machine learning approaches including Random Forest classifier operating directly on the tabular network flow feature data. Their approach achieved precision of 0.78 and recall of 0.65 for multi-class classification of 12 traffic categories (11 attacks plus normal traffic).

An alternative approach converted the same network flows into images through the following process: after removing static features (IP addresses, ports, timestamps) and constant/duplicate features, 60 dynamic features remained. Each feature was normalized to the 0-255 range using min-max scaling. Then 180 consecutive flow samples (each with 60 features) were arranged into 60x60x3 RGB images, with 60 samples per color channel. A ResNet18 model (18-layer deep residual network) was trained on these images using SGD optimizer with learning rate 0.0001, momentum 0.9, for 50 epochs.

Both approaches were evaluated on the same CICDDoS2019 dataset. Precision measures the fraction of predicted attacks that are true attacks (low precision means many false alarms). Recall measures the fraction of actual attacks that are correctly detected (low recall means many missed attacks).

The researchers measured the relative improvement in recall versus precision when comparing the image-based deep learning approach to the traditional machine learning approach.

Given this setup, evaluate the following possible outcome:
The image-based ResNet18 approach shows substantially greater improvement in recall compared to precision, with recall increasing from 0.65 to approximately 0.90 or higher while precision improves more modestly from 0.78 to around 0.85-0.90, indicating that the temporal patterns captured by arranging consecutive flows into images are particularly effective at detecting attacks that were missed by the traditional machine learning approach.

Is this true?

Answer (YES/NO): NO